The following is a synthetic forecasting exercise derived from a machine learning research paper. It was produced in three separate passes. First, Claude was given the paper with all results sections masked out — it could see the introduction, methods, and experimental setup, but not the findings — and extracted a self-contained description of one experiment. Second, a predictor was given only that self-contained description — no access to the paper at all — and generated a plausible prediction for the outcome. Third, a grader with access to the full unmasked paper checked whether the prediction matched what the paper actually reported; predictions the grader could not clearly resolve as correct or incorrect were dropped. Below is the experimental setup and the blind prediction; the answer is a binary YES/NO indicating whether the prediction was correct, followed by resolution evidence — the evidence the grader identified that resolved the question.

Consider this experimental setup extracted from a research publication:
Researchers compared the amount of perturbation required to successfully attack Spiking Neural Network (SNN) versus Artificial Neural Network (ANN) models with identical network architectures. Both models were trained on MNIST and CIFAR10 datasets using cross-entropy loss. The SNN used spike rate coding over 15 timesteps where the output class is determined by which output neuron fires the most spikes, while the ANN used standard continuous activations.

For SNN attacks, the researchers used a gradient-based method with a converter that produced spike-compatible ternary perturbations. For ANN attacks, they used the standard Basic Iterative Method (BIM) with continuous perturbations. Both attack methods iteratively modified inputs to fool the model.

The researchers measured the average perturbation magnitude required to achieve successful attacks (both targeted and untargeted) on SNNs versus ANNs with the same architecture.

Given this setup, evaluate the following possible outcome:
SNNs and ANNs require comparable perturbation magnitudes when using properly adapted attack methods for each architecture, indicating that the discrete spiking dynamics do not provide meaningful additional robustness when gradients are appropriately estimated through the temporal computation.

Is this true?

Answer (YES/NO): NO